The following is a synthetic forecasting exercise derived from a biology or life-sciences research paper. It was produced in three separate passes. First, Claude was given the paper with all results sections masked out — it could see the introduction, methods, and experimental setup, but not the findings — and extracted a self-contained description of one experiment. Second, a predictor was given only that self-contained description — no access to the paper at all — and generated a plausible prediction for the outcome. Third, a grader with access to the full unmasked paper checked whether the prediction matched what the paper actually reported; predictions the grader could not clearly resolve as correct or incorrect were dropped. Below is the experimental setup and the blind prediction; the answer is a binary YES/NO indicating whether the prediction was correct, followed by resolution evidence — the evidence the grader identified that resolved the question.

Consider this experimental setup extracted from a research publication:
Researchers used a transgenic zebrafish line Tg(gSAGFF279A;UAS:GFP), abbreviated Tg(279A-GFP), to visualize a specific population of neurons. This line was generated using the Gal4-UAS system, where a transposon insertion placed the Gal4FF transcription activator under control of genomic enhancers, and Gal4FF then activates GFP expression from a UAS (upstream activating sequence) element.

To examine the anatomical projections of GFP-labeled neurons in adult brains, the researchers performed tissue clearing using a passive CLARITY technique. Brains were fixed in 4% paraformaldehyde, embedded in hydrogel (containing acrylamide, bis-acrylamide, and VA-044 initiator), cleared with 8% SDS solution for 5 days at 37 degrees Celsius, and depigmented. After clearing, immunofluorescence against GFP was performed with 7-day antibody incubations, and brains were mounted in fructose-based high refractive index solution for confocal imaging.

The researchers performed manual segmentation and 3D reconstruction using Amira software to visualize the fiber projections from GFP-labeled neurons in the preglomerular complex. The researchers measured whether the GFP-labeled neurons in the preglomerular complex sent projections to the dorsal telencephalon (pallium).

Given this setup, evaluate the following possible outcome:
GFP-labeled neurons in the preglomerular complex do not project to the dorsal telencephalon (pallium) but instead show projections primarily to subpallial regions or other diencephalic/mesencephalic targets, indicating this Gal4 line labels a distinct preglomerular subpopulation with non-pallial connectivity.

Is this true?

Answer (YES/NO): NO